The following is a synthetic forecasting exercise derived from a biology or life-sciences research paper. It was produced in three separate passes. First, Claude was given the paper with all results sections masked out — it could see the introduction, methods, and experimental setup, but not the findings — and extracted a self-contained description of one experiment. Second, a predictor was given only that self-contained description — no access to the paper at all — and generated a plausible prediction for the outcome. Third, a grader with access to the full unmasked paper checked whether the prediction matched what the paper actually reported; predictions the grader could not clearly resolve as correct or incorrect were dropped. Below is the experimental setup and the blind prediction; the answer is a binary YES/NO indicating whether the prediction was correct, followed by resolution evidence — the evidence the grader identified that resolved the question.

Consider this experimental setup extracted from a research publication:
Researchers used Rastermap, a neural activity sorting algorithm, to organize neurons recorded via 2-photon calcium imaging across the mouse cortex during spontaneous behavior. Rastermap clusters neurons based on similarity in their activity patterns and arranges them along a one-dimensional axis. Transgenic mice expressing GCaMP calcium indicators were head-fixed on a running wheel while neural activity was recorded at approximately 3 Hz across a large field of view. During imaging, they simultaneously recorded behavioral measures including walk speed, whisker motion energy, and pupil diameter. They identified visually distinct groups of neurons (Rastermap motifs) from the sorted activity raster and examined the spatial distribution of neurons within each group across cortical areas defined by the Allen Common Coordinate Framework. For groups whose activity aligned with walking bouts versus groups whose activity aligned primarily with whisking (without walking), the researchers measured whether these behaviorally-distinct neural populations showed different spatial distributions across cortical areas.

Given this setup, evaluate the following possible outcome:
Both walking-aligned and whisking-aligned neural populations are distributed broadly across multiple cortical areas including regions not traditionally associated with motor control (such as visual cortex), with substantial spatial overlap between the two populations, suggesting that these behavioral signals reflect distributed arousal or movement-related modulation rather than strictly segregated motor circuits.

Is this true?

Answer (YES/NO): NO